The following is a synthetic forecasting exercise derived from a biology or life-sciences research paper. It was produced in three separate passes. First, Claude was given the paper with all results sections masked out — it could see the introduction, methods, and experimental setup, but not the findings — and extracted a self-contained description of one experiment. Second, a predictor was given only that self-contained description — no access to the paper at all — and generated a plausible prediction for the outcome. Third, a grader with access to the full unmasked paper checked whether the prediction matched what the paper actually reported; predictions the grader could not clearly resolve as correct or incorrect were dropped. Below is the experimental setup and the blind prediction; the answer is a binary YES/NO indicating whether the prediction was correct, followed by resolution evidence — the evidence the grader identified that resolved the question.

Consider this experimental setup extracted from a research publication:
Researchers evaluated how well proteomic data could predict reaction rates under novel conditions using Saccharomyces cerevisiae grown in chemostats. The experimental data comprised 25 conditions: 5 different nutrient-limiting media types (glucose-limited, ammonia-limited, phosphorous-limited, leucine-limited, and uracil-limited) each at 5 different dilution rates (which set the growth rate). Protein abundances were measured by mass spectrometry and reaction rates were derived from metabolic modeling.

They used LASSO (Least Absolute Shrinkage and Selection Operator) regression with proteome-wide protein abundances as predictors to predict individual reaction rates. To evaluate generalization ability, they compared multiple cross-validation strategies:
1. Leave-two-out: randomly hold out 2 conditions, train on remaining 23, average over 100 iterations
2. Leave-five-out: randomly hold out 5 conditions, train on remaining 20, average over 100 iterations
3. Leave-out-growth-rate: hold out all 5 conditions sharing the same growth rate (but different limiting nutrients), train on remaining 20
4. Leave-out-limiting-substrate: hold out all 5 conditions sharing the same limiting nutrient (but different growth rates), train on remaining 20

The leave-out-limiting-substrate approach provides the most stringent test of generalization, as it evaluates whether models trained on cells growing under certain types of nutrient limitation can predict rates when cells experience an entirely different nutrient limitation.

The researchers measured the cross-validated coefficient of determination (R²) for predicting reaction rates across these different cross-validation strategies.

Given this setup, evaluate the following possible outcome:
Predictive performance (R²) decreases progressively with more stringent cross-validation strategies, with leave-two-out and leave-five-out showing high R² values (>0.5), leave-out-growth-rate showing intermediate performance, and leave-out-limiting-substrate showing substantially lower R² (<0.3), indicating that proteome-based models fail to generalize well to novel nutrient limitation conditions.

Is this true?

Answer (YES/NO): NO